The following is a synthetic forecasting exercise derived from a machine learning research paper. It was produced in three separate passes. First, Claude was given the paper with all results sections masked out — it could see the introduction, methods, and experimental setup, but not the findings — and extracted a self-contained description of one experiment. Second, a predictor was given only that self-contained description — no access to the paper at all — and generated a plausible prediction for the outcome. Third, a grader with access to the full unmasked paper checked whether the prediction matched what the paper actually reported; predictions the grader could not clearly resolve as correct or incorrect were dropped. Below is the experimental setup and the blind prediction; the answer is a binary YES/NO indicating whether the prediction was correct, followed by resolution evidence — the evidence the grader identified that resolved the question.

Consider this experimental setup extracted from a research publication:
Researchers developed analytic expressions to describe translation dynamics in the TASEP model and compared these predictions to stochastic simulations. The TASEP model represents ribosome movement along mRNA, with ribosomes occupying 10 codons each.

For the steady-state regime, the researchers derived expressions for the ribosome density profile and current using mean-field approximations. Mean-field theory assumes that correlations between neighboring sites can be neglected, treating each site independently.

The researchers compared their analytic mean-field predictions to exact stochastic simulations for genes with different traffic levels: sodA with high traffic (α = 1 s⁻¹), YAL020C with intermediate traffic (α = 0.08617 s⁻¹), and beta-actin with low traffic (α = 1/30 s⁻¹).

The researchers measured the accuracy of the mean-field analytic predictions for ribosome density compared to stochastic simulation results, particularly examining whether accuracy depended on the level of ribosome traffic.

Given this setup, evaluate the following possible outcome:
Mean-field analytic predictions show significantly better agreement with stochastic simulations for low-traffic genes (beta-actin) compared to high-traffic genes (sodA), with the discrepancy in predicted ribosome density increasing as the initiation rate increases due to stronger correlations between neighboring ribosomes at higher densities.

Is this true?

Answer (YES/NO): YES